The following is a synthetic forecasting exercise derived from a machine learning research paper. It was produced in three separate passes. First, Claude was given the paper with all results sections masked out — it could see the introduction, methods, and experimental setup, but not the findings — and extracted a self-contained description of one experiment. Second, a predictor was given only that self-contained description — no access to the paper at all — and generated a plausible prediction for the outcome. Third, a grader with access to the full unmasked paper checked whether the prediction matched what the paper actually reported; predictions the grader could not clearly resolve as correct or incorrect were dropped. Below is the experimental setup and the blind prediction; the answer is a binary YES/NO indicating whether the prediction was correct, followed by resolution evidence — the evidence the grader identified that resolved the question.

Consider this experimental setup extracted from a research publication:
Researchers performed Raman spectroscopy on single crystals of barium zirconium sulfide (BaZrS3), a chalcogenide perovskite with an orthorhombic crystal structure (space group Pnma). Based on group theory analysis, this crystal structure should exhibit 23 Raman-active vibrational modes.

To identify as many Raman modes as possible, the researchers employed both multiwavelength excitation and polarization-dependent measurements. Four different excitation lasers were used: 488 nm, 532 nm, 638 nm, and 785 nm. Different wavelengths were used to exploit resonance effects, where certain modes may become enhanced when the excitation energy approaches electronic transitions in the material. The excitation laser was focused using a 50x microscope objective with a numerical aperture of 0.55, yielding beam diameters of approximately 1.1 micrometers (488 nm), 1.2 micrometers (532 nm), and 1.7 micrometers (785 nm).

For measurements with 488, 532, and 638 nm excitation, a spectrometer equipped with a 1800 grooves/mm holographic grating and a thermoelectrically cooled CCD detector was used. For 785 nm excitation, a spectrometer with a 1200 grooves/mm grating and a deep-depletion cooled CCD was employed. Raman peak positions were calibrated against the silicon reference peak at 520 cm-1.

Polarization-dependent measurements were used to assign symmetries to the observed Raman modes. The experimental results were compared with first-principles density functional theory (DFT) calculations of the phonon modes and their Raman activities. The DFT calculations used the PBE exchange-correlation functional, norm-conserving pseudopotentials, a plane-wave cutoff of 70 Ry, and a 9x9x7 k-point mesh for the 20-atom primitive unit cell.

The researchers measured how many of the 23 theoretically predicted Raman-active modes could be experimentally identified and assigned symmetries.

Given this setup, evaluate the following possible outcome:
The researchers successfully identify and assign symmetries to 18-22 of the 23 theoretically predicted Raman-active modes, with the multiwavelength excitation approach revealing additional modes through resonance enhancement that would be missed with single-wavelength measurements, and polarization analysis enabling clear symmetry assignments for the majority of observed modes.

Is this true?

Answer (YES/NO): NO